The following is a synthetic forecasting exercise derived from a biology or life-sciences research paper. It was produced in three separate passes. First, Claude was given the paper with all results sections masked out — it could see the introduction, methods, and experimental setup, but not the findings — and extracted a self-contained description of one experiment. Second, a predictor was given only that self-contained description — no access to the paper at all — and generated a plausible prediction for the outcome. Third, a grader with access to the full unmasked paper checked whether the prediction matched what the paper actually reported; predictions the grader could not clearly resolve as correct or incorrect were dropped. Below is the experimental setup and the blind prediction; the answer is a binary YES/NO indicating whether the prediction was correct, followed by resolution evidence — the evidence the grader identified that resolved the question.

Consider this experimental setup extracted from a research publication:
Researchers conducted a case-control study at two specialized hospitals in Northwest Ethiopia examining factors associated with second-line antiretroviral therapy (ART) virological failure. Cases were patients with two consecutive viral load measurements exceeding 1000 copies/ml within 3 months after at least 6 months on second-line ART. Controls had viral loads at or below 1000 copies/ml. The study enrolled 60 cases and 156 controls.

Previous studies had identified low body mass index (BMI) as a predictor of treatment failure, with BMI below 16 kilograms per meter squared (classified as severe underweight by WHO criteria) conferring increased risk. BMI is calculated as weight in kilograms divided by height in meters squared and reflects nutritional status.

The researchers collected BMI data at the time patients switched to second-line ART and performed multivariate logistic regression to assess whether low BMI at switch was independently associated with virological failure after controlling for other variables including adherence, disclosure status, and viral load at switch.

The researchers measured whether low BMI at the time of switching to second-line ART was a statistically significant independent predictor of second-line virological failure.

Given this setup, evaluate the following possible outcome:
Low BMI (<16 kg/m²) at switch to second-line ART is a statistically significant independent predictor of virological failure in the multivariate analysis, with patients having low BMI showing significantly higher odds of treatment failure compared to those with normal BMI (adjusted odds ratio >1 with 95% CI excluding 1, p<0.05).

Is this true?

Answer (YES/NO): NO